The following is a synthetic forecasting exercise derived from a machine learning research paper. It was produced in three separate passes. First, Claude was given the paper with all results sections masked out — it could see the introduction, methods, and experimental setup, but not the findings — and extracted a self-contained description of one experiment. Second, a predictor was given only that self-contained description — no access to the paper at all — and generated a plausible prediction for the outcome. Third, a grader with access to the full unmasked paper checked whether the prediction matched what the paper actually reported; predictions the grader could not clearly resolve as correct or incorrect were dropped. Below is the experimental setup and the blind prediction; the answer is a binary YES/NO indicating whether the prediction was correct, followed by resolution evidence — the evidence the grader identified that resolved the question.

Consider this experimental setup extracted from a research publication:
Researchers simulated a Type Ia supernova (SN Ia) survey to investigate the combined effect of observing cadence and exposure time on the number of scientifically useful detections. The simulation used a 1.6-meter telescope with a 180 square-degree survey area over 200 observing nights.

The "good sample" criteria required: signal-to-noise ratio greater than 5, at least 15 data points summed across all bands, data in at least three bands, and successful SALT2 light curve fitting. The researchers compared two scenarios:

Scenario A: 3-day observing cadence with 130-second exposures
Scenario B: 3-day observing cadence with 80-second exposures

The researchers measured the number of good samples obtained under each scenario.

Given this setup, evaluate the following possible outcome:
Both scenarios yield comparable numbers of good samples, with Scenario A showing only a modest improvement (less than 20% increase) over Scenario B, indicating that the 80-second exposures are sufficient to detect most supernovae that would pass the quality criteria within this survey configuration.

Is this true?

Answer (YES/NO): NO